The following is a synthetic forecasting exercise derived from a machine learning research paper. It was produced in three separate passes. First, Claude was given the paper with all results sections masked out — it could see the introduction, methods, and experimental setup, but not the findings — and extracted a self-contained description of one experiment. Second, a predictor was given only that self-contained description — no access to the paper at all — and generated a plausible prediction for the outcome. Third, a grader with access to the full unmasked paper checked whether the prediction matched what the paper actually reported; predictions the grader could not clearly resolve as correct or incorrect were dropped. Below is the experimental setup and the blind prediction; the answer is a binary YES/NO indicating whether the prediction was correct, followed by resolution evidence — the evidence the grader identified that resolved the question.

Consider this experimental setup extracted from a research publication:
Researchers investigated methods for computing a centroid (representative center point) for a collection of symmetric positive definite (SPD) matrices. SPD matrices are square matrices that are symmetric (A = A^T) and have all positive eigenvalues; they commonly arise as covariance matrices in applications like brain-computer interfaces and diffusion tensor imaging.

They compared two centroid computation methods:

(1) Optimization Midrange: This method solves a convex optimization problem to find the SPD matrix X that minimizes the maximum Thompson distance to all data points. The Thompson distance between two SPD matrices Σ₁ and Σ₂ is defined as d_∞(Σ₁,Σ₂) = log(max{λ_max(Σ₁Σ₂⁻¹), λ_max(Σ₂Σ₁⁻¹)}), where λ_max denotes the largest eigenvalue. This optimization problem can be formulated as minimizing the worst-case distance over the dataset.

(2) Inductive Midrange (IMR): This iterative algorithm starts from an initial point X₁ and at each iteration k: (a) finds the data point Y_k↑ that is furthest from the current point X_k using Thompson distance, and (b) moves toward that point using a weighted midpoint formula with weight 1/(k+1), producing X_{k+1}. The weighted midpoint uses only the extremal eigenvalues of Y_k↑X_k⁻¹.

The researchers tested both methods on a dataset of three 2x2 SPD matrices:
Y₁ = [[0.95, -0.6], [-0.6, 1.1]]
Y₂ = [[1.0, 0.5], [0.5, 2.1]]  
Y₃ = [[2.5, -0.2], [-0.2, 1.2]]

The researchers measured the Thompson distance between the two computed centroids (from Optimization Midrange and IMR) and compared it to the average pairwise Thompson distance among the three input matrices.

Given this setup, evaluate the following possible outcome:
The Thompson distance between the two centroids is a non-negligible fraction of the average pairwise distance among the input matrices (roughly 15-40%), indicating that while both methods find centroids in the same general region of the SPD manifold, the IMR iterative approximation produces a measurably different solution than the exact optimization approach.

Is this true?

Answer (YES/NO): YES